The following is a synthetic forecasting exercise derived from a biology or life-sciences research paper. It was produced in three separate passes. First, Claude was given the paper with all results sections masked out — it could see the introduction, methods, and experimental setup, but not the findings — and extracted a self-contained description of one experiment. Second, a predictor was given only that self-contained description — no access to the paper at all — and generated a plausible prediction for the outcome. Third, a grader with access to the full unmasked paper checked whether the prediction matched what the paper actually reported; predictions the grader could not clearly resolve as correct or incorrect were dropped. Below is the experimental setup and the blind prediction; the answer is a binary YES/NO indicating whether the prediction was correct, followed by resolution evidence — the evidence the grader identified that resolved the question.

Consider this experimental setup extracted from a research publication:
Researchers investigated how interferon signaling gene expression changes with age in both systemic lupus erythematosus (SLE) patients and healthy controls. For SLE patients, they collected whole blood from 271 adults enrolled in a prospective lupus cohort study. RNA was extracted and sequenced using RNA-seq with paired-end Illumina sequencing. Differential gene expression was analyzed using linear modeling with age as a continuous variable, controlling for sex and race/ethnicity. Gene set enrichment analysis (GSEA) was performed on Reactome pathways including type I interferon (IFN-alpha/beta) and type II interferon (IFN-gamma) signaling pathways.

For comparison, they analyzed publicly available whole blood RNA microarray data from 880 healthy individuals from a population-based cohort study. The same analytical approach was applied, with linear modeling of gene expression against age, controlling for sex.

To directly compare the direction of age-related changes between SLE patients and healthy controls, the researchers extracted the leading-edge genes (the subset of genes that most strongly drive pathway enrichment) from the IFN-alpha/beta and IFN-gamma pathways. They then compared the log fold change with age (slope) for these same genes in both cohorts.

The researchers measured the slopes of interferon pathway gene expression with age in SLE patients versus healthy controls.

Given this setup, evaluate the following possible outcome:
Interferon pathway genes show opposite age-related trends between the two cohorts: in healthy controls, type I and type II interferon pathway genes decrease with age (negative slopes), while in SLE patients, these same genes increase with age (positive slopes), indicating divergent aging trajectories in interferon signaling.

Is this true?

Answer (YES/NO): NO